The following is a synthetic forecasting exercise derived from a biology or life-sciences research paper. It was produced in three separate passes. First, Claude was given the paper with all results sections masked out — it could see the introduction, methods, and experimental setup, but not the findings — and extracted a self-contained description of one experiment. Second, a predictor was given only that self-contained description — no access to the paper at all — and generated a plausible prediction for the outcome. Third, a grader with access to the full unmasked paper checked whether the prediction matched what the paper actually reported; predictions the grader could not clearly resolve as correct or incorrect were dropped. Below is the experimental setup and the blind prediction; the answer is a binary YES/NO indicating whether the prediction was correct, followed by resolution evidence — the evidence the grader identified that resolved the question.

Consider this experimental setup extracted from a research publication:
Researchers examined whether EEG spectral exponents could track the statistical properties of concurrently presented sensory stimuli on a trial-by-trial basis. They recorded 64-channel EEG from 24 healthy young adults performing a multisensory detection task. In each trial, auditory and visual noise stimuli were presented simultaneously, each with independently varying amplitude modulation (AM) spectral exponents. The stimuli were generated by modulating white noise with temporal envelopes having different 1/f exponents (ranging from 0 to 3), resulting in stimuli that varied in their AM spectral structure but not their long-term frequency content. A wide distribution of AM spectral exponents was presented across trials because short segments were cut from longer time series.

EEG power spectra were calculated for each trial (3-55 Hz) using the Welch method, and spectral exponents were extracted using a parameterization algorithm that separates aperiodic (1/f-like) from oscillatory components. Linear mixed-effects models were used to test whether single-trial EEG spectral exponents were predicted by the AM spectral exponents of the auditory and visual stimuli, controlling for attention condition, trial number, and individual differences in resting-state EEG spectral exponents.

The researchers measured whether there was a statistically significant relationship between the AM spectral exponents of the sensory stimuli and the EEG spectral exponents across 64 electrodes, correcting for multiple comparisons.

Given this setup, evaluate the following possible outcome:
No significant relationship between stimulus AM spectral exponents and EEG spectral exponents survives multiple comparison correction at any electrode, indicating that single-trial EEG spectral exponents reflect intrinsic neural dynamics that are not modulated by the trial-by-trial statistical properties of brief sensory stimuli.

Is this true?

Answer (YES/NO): NO